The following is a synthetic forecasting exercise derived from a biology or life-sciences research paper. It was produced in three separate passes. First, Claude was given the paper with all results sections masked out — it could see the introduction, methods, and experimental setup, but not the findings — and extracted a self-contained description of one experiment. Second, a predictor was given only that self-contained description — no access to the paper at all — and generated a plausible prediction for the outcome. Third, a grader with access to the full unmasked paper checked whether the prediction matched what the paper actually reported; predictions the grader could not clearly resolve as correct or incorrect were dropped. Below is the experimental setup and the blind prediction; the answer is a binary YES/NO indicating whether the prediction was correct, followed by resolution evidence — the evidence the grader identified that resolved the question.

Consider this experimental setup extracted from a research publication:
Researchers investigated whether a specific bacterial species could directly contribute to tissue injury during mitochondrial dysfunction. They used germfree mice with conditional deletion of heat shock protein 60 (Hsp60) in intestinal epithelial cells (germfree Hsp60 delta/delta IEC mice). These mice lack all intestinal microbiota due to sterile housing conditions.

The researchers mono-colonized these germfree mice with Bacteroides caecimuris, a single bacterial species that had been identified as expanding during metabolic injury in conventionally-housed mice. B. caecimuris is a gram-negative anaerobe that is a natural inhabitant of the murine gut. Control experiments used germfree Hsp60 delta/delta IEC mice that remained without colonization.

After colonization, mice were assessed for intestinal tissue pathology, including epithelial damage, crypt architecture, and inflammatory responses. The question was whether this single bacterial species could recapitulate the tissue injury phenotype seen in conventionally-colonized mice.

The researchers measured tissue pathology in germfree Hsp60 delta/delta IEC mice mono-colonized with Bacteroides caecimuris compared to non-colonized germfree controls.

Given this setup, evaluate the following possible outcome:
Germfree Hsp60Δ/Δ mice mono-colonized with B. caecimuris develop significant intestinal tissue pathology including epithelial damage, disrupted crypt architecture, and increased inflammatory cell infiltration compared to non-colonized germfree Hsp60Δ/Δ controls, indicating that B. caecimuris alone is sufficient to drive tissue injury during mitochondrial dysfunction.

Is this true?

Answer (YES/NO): YES